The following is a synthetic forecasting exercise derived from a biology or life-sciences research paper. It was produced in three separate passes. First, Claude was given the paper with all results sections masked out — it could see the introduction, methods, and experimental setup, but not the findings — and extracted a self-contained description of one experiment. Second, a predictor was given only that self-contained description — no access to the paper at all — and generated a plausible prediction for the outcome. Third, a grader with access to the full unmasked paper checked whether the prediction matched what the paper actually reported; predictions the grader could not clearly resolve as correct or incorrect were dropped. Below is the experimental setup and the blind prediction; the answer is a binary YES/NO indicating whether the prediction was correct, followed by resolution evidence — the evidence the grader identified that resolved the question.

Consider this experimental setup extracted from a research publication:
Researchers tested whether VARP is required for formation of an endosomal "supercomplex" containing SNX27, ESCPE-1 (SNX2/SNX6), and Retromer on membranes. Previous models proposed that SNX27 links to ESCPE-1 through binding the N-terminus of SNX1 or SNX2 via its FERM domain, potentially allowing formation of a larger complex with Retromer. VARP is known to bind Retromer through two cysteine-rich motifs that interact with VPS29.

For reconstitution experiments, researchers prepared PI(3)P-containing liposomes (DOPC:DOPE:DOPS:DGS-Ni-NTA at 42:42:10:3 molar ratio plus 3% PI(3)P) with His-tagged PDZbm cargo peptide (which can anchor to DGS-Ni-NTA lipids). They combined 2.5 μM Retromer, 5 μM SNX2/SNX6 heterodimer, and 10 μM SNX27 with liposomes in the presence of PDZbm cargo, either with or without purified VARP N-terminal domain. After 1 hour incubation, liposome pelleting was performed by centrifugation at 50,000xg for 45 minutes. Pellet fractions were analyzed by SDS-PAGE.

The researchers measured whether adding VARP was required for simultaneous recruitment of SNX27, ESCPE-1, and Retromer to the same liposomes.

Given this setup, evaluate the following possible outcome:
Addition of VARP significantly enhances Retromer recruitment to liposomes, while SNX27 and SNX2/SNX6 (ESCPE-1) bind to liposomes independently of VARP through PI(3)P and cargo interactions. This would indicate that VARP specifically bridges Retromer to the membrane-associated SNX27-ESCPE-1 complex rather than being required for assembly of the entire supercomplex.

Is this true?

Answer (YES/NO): NO